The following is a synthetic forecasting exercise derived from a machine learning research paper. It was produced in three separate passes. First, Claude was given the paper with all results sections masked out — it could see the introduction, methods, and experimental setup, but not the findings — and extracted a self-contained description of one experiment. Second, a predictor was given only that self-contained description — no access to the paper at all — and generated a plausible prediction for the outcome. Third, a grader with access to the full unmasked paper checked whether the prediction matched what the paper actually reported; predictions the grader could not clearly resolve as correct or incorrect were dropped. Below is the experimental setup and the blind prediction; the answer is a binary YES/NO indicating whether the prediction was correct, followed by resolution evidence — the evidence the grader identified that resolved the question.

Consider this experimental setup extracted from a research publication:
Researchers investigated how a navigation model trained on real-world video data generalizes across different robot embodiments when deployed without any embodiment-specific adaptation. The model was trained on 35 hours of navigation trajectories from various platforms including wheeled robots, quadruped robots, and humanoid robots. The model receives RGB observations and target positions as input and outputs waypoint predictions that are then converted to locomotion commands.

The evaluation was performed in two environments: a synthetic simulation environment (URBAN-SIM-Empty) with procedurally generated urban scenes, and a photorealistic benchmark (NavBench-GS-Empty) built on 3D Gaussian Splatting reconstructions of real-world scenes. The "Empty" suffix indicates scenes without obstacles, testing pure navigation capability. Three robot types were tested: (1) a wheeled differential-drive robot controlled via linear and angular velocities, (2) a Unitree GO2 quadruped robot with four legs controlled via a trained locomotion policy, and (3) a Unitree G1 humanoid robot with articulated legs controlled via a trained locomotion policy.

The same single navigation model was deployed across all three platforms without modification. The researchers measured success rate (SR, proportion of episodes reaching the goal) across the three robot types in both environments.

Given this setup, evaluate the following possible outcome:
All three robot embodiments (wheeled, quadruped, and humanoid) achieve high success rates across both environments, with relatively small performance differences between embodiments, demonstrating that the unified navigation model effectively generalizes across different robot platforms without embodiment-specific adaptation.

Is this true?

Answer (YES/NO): NO